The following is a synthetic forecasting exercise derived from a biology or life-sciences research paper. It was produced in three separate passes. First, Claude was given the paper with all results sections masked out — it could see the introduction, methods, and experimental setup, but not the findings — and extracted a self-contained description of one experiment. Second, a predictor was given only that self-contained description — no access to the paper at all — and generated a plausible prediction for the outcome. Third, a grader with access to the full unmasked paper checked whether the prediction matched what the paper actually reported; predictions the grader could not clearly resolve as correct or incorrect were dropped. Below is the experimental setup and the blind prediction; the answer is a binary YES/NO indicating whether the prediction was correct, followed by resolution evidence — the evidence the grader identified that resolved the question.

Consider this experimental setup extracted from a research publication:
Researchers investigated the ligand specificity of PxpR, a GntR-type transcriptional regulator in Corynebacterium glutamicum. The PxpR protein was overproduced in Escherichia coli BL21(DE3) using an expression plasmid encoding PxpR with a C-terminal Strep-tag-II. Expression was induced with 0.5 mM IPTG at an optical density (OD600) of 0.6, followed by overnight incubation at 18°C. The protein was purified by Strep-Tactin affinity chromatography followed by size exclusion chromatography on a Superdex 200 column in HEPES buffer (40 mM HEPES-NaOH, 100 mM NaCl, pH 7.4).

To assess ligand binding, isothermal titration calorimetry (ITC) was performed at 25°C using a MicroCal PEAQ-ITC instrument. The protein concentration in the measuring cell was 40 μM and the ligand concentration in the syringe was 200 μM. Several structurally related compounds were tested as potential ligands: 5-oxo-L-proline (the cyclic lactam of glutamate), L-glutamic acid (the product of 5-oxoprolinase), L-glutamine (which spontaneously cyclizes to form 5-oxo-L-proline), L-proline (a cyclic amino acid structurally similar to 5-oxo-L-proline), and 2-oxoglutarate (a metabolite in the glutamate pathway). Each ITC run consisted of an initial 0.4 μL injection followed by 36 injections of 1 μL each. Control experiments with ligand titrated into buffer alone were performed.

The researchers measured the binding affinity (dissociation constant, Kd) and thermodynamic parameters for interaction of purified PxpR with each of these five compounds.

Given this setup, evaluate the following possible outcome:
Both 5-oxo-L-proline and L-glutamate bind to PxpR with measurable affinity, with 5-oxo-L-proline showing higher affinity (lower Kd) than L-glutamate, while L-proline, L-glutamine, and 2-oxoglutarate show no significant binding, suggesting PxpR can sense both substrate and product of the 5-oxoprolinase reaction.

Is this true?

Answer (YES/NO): NO